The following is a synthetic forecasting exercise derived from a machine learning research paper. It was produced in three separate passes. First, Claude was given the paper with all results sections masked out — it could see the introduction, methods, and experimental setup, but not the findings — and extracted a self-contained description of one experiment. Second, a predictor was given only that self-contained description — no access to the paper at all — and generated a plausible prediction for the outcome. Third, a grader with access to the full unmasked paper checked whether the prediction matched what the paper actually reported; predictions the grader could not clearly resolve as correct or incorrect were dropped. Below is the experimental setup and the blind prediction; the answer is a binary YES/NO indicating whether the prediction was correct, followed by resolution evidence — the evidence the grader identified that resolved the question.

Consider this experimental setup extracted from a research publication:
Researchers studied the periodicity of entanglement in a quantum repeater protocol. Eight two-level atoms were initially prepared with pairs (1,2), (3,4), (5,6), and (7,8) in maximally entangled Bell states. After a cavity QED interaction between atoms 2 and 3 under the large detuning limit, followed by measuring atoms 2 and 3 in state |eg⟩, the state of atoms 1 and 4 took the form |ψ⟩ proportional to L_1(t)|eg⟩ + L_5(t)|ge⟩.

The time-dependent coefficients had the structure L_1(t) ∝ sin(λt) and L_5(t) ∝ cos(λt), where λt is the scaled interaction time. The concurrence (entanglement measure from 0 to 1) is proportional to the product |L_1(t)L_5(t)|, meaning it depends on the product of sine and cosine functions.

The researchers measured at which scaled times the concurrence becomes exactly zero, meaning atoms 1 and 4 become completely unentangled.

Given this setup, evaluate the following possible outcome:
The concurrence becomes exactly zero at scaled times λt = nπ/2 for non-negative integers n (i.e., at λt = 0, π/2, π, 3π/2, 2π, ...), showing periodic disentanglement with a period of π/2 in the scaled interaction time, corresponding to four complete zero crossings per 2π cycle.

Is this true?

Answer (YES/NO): YES